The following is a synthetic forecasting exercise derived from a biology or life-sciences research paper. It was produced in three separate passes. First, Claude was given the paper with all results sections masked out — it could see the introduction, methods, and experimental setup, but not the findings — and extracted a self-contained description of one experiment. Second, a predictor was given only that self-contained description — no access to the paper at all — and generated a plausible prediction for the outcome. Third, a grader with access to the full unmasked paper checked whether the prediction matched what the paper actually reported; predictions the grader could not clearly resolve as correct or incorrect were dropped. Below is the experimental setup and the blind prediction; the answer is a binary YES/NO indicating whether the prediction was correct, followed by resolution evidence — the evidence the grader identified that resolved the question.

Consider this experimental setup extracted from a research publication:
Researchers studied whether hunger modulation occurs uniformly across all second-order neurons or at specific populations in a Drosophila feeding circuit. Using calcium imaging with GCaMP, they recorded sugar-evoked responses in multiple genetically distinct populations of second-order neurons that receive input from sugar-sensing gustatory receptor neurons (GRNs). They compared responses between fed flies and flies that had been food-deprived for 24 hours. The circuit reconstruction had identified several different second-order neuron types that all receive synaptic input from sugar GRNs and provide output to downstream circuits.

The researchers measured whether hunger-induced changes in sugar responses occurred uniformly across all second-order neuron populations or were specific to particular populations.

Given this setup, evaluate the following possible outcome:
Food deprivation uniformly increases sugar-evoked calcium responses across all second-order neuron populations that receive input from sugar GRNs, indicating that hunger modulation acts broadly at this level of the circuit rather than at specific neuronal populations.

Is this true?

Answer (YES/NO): NO